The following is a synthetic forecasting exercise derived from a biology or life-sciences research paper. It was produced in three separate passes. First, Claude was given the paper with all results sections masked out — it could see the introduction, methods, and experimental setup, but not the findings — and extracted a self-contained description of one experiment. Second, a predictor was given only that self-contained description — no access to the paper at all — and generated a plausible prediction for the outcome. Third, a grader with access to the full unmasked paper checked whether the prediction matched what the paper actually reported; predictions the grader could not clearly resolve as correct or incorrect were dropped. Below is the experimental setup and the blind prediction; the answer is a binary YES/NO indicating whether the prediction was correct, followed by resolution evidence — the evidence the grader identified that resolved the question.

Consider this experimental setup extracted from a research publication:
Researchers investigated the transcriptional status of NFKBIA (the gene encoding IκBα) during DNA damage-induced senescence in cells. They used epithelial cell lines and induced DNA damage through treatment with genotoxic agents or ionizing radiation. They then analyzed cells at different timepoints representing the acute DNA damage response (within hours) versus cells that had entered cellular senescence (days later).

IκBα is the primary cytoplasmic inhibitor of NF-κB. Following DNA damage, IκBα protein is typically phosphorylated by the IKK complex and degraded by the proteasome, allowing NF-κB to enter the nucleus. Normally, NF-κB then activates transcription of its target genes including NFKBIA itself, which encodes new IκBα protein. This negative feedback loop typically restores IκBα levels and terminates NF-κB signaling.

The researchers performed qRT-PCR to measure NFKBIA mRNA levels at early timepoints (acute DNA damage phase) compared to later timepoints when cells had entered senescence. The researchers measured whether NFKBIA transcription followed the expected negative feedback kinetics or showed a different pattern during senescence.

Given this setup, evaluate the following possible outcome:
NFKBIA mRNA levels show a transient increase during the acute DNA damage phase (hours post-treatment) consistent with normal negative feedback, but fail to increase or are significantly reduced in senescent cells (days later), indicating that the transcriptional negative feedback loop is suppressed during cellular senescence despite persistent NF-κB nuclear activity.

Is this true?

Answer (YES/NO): YES